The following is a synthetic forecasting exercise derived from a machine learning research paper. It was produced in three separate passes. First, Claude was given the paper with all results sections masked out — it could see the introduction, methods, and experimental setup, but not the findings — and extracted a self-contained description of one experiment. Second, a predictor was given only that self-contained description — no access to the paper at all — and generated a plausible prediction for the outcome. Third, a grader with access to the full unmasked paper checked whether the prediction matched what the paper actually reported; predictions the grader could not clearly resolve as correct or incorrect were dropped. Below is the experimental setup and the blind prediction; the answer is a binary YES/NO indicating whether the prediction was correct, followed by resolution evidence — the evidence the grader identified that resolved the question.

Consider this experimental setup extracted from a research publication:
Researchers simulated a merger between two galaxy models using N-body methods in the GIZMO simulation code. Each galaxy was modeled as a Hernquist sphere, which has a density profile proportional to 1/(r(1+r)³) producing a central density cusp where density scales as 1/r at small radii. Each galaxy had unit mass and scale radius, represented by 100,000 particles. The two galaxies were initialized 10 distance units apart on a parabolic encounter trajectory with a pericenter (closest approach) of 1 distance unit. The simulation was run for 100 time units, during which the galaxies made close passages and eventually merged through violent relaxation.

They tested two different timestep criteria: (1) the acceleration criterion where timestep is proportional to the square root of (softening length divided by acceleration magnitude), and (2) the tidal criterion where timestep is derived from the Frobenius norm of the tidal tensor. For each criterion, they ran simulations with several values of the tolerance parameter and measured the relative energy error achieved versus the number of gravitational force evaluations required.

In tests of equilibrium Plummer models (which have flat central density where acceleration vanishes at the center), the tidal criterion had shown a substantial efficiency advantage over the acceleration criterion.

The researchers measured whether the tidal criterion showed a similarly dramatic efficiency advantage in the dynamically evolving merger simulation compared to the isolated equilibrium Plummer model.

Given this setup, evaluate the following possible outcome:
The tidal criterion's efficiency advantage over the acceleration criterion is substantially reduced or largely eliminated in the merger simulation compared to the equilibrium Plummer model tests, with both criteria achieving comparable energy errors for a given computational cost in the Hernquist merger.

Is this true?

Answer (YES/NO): YES